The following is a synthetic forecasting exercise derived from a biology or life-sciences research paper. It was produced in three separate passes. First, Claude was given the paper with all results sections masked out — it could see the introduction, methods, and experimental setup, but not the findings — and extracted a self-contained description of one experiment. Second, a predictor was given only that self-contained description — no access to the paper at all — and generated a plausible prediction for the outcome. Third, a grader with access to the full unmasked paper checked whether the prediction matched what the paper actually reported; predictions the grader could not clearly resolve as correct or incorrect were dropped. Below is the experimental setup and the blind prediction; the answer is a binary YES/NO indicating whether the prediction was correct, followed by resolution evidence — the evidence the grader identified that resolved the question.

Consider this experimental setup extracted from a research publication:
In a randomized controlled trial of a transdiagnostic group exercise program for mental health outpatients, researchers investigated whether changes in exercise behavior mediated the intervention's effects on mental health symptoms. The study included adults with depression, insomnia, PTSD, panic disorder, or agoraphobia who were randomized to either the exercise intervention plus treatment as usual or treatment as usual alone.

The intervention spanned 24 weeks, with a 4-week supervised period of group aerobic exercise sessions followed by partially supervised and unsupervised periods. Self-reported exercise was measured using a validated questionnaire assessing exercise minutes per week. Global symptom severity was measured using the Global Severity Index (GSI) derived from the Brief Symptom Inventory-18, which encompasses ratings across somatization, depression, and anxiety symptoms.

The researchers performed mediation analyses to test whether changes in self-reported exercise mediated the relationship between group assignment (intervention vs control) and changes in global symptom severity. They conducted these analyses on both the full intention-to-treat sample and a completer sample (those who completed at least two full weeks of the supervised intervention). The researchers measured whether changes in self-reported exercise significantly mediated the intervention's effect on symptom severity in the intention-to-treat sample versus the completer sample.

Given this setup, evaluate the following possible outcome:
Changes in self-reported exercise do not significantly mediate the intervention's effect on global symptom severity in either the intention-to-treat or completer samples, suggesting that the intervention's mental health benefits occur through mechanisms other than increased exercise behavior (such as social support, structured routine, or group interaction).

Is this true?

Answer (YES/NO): NO